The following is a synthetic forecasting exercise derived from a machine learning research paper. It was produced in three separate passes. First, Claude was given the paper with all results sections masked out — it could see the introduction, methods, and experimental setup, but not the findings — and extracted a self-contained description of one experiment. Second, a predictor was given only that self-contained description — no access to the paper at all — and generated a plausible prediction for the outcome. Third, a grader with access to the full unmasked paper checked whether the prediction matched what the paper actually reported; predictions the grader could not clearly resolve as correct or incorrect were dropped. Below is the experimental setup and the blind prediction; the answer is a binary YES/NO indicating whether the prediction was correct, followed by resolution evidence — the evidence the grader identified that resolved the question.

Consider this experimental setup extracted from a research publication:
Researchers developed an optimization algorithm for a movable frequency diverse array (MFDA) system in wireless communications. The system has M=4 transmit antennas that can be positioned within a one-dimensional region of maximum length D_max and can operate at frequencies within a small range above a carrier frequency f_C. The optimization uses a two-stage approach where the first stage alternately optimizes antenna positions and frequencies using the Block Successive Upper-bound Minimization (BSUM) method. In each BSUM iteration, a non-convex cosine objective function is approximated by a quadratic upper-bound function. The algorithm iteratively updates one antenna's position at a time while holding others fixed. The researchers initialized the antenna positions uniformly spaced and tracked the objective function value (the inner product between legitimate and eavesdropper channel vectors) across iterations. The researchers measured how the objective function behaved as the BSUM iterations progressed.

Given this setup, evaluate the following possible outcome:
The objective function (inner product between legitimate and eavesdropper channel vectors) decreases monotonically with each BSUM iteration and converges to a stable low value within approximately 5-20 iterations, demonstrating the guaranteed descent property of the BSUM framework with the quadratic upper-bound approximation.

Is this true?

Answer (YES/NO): NO